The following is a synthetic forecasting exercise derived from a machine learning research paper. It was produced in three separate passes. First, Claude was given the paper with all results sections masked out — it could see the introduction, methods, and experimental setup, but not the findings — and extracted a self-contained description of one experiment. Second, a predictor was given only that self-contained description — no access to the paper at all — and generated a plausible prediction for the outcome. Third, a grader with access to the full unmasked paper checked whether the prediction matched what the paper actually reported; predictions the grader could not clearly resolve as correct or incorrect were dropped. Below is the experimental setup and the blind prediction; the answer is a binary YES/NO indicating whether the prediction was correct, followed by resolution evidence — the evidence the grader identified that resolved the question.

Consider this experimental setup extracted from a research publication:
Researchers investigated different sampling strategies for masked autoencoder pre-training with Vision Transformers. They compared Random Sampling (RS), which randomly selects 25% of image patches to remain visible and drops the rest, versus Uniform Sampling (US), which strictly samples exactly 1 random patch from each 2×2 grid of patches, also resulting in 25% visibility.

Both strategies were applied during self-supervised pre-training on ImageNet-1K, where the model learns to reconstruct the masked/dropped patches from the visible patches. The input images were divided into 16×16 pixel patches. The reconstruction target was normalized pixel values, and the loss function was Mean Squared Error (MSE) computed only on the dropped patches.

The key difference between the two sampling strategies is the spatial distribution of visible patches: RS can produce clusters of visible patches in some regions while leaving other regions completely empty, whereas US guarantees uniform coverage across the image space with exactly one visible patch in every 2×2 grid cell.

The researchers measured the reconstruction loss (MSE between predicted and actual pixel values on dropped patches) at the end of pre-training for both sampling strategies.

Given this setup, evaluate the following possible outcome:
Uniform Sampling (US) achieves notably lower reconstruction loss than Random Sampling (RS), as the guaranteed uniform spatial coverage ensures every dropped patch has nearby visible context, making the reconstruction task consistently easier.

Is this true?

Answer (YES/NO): YES